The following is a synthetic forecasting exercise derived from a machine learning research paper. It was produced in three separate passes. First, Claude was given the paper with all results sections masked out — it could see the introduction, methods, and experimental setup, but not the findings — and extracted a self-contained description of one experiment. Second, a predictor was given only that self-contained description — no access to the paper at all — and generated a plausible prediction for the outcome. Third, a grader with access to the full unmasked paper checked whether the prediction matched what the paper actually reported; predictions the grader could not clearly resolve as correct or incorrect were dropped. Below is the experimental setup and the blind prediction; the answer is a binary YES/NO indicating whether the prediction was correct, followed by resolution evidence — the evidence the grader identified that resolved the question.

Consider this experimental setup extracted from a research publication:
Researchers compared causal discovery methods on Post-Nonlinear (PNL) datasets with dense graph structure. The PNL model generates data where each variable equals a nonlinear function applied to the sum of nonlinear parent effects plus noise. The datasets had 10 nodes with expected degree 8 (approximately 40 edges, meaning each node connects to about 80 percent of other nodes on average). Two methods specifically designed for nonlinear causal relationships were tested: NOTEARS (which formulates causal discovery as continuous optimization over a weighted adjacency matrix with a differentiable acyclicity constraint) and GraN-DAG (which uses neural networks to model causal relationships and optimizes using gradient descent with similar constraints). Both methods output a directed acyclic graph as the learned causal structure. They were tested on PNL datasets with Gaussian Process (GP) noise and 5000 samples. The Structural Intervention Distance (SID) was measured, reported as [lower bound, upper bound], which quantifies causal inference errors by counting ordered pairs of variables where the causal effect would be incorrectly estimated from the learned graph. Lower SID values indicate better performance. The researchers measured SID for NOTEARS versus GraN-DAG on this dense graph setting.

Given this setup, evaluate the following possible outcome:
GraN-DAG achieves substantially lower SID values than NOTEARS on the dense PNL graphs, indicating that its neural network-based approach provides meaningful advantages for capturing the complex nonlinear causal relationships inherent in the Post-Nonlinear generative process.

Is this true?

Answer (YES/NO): NO